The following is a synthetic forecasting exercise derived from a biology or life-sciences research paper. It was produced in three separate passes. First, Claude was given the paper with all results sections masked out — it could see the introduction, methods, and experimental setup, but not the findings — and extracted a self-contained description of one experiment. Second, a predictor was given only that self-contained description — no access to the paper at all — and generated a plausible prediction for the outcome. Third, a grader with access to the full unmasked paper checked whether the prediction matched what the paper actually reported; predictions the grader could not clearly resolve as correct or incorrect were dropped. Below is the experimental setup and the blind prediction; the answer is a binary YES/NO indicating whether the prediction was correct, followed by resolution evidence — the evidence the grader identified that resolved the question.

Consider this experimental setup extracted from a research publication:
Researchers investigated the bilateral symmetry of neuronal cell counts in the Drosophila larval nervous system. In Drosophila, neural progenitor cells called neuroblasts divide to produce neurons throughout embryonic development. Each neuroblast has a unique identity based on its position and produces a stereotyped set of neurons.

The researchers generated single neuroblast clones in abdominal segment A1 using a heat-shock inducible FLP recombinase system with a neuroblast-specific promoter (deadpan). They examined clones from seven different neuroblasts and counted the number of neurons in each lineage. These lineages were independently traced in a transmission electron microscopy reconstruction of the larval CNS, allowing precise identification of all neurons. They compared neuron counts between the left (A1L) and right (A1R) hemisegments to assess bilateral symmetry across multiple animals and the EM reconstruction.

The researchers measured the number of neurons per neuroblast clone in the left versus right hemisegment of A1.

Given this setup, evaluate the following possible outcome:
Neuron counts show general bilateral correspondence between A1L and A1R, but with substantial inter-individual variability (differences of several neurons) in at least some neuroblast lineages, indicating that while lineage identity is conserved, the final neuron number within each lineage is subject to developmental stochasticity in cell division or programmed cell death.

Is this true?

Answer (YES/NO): NO